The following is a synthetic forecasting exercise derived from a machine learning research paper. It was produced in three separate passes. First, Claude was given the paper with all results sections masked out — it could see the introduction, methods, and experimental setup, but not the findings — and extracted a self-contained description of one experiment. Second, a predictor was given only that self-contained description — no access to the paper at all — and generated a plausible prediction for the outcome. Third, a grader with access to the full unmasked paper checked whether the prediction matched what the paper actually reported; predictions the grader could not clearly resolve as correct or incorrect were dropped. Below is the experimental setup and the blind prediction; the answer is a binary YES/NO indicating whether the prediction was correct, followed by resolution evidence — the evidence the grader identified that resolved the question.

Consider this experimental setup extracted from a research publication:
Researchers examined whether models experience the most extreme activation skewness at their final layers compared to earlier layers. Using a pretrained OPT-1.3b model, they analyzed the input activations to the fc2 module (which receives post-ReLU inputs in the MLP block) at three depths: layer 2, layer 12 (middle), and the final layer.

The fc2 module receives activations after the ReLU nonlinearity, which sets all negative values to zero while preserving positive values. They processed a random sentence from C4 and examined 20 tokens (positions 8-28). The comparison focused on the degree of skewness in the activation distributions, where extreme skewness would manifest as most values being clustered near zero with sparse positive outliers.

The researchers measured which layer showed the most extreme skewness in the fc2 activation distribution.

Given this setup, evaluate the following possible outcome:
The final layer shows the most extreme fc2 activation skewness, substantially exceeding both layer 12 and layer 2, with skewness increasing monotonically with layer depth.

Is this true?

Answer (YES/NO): YES